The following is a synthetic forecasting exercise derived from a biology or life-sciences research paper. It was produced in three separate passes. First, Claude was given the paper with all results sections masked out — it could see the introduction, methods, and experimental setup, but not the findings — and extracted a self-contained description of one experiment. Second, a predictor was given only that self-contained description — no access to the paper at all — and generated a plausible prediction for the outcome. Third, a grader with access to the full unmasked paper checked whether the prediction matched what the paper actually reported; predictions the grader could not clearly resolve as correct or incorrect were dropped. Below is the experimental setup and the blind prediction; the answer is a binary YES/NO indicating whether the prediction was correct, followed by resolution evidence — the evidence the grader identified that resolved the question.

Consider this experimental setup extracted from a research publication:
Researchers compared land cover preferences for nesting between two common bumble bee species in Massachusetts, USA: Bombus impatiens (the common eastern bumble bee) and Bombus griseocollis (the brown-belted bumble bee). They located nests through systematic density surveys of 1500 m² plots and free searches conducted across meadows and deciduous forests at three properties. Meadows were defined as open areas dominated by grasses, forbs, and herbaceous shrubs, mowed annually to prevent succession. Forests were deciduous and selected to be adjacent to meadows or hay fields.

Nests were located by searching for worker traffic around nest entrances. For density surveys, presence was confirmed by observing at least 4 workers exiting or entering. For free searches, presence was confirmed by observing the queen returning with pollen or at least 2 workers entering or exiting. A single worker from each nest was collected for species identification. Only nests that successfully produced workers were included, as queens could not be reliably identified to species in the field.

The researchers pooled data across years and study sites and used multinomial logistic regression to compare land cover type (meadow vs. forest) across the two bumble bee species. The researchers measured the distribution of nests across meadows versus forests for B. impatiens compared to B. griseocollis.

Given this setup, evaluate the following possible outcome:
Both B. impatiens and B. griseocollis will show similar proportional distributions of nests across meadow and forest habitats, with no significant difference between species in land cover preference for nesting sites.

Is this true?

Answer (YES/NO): NO